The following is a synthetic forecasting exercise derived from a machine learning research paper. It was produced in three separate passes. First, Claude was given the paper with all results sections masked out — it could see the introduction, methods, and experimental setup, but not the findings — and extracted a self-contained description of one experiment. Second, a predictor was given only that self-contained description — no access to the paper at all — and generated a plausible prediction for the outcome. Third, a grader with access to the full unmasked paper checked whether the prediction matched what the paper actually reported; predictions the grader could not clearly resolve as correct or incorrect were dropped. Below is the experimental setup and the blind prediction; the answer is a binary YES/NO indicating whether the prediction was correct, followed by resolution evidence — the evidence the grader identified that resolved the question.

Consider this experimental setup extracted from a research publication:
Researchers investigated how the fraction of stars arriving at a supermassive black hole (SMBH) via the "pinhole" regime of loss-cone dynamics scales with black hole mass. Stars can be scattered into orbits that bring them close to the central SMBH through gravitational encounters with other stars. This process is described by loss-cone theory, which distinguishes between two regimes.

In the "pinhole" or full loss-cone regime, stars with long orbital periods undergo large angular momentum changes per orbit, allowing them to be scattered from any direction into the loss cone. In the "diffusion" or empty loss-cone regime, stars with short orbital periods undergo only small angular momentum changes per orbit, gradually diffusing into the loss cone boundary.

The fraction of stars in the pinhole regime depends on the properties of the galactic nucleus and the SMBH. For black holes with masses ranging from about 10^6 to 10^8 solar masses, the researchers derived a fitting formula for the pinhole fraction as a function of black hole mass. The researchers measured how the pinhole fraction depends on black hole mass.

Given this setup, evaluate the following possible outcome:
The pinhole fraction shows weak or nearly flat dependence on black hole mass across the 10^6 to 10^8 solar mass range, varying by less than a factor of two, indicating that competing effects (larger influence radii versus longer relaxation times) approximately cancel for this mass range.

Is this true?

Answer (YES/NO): NO